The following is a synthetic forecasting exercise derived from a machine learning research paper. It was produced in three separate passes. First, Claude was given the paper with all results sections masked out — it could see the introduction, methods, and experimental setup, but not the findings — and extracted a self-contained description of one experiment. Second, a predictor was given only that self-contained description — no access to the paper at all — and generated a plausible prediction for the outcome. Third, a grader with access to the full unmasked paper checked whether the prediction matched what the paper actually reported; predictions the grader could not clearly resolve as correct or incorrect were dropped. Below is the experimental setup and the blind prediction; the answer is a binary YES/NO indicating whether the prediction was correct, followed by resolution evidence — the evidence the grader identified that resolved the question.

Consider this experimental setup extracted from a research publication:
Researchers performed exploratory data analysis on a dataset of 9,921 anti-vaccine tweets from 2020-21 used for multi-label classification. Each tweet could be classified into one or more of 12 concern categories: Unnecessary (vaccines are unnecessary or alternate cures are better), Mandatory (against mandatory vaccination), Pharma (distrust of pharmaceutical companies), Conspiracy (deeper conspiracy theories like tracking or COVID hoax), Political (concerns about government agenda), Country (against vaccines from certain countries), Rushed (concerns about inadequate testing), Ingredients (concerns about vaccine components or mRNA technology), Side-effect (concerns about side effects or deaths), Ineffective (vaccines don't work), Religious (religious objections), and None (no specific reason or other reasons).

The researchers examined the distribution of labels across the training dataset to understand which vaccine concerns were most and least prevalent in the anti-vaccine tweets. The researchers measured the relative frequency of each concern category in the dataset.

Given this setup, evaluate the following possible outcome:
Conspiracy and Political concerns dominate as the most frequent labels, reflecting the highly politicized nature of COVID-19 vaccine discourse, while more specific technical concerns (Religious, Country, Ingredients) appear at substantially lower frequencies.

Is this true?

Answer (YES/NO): NO